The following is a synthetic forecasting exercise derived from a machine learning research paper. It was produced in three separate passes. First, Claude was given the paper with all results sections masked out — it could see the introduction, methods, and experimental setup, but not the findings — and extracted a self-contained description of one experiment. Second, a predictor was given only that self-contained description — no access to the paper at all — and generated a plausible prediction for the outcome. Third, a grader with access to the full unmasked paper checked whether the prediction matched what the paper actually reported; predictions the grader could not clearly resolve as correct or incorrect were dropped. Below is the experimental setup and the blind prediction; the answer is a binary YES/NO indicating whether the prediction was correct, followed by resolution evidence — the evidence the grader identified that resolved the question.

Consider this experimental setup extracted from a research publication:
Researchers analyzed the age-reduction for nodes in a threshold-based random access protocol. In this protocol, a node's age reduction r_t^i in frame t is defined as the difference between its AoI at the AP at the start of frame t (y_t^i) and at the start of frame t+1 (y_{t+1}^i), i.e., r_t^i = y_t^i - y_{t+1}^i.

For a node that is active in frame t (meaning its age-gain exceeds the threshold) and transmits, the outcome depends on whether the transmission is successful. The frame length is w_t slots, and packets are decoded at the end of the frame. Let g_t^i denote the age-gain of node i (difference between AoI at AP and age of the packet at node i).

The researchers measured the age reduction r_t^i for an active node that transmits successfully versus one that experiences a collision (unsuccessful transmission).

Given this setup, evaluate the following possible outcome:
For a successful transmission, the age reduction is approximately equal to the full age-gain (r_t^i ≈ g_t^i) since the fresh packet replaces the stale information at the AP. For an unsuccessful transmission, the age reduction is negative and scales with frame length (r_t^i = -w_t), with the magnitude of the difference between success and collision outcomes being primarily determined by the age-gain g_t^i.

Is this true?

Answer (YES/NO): NO